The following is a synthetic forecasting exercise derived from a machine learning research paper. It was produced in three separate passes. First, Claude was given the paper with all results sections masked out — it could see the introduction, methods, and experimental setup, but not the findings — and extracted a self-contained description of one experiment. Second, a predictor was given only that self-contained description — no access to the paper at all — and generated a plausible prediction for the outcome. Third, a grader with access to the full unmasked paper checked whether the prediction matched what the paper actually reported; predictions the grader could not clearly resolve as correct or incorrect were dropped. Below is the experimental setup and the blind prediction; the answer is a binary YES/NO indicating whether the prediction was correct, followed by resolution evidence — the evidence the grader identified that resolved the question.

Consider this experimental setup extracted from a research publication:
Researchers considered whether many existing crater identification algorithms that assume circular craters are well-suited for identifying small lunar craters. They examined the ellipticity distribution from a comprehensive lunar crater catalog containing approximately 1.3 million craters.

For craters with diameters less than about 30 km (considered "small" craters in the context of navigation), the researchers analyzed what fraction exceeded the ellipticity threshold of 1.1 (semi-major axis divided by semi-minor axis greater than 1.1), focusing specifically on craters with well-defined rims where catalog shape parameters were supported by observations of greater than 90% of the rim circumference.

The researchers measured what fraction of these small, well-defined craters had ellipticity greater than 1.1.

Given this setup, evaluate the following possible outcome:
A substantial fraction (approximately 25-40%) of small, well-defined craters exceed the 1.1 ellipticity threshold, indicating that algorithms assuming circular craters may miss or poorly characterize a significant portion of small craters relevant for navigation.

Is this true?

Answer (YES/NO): YES